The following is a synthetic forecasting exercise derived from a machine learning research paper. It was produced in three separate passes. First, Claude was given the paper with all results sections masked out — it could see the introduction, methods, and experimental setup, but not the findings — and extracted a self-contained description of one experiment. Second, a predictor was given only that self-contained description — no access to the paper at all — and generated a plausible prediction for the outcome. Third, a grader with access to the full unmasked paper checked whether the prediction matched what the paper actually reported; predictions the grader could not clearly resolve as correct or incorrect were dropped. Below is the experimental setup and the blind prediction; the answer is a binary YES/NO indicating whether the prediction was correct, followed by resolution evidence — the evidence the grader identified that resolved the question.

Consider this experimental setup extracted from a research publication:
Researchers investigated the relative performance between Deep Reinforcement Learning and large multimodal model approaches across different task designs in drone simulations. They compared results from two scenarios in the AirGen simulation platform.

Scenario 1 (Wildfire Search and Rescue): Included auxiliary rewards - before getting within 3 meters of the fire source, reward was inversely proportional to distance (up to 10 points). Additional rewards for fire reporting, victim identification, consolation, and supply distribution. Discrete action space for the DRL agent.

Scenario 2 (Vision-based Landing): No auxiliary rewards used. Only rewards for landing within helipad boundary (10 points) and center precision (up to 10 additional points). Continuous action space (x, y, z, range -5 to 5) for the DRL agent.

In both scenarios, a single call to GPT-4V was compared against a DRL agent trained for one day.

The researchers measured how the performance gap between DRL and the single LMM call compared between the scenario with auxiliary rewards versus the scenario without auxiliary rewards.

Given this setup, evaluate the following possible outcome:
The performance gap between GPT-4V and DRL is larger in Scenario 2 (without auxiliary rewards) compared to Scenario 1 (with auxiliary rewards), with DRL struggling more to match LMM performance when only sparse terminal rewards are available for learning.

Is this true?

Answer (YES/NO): NO